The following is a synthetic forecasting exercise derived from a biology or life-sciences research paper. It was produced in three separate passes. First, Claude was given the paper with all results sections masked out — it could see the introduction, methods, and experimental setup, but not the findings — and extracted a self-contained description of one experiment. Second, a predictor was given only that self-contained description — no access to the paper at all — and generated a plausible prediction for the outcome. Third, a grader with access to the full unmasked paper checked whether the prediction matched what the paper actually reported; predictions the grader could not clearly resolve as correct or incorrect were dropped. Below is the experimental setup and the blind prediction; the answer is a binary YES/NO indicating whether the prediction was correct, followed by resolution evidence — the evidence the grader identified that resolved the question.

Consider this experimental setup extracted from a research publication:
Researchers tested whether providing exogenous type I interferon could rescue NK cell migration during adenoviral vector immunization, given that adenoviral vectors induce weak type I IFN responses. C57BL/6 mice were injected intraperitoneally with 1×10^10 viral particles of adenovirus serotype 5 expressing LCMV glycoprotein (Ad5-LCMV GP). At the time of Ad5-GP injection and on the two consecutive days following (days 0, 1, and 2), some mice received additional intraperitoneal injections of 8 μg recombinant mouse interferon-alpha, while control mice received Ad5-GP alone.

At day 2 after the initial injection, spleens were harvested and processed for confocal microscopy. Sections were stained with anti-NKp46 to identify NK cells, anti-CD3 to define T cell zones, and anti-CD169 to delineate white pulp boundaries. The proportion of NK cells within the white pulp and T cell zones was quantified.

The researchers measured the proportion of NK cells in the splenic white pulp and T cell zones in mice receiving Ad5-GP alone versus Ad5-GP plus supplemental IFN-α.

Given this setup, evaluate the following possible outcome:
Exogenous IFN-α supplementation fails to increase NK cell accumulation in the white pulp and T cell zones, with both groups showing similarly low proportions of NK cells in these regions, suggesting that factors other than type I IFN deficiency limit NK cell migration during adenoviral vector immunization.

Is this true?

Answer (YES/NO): NO